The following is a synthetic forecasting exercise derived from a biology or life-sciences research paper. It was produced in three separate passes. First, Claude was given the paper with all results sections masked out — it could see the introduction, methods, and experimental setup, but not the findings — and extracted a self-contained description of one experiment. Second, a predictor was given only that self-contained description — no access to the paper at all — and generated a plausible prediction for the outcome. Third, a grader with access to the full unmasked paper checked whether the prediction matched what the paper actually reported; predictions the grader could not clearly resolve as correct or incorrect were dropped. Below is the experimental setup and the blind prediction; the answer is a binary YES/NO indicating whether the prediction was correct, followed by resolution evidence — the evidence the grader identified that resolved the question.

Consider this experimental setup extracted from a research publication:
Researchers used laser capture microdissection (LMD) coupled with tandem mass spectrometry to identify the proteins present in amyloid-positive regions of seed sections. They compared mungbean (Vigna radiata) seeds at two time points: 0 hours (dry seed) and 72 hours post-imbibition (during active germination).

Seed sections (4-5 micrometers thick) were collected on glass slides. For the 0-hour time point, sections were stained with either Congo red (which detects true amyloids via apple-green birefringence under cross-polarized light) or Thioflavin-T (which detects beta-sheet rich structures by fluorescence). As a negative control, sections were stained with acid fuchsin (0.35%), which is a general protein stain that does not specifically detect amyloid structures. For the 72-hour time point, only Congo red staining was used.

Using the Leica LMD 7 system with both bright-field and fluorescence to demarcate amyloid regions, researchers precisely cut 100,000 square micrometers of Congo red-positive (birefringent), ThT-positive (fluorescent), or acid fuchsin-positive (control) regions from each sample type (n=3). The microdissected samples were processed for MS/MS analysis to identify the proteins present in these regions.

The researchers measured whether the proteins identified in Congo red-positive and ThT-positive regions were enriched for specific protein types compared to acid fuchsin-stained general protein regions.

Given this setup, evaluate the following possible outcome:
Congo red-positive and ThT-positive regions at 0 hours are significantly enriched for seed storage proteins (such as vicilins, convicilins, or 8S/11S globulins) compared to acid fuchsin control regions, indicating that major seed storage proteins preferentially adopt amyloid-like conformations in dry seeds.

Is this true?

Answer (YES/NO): YES